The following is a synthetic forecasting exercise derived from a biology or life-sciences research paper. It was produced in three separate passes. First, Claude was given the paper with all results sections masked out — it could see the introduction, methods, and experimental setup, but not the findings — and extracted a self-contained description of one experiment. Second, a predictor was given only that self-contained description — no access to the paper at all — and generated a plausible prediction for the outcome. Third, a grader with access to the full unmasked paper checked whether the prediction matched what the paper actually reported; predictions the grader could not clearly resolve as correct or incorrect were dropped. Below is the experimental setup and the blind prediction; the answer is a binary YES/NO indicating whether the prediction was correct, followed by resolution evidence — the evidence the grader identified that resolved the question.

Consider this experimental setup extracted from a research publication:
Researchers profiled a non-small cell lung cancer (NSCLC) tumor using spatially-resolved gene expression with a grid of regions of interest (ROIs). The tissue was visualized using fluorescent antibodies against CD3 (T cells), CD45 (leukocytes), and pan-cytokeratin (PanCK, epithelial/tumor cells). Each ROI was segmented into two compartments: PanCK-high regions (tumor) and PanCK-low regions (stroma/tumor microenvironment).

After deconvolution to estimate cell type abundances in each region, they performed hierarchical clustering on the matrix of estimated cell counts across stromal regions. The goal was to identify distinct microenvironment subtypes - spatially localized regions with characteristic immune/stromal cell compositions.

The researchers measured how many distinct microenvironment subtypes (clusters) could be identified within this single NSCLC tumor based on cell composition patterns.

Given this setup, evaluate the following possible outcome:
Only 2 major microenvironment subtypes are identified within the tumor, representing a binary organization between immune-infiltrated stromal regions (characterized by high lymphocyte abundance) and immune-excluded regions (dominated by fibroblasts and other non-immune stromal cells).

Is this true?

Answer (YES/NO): NO